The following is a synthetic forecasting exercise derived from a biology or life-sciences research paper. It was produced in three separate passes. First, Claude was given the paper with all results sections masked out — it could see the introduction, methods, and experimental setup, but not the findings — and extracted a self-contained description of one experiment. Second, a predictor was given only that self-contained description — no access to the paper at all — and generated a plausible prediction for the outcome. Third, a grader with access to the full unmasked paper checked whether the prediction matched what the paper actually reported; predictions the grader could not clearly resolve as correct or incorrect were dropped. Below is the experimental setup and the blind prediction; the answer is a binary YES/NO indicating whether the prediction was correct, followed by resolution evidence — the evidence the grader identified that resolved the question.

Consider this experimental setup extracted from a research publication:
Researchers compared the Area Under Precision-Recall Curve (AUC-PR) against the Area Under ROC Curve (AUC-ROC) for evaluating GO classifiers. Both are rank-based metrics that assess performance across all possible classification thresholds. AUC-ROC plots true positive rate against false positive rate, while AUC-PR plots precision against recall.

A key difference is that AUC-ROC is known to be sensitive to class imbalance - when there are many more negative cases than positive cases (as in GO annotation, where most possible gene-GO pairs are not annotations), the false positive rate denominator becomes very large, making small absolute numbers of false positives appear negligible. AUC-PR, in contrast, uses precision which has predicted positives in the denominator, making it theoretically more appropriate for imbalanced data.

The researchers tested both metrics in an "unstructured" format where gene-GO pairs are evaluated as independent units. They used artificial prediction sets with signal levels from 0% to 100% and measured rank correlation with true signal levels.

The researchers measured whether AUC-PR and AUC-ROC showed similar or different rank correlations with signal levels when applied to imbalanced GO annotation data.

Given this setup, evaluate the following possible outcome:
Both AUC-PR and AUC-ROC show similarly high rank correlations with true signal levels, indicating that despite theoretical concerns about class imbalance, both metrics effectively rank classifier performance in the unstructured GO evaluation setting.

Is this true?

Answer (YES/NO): NO